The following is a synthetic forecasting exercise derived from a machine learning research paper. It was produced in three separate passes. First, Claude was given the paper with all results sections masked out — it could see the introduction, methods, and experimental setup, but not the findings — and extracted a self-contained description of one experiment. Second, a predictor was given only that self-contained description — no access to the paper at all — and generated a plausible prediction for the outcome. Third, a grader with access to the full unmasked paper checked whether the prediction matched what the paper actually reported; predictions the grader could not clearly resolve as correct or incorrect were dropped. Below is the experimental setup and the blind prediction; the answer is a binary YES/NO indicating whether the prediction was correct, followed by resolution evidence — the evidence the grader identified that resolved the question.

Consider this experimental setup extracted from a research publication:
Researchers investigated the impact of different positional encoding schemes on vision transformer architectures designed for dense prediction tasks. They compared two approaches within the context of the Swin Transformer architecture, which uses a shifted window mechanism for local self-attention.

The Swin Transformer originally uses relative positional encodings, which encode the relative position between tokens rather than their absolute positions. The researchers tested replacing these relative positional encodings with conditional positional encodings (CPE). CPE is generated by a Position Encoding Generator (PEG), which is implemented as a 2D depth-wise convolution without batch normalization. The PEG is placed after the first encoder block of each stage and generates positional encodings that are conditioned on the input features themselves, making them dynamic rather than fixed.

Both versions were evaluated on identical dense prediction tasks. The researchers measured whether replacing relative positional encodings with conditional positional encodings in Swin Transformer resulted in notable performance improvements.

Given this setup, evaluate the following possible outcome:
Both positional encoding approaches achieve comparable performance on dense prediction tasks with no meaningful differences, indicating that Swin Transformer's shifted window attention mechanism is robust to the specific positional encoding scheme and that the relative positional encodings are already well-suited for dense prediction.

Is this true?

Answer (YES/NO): NO